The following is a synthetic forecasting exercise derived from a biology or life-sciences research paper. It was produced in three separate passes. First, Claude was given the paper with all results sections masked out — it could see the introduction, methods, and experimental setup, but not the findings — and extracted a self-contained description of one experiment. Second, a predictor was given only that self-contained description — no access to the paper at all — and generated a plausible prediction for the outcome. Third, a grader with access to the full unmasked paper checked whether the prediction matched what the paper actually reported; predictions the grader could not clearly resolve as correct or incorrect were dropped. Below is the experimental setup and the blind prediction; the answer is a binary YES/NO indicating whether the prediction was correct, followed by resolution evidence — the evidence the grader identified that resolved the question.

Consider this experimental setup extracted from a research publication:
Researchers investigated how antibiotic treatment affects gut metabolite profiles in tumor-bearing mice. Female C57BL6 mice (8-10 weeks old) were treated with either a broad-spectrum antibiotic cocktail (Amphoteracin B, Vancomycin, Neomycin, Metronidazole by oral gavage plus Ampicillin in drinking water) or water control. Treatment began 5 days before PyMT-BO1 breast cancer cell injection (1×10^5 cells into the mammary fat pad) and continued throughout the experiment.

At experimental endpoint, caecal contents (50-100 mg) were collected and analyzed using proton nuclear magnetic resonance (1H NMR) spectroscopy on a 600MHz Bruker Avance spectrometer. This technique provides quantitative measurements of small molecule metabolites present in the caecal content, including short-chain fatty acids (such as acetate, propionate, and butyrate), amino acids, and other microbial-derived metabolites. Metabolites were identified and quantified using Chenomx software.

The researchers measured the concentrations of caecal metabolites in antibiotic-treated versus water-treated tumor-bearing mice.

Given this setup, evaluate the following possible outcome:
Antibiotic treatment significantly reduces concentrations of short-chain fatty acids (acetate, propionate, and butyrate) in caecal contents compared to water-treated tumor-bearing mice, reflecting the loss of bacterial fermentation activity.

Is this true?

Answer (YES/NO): YES